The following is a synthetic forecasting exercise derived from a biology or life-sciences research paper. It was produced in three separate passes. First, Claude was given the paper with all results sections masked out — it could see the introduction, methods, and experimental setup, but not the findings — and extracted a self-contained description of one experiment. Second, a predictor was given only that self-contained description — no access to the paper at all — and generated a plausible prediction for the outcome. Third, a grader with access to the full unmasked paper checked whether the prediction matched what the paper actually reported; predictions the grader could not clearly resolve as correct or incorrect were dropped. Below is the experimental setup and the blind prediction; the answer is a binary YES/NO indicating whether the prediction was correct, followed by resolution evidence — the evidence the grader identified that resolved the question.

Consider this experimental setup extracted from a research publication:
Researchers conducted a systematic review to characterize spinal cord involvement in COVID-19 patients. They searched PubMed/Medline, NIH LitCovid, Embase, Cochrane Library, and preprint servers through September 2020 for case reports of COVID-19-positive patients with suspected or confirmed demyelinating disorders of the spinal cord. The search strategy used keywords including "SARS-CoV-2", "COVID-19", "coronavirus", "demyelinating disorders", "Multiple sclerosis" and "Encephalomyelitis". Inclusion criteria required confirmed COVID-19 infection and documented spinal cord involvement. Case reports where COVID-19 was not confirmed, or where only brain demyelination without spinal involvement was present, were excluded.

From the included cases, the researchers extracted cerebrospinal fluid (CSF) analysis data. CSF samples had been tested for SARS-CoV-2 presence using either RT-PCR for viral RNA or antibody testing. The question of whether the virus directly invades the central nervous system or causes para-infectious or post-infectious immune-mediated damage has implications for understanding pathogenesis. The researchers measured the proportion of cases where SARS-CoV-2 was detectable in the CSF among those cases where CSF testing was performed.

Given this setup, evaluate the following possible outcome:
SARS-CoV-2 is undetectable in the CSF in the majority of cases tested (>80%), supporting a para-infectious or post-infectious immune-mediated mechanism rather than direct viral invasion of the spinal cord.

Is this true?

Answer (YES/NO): NO